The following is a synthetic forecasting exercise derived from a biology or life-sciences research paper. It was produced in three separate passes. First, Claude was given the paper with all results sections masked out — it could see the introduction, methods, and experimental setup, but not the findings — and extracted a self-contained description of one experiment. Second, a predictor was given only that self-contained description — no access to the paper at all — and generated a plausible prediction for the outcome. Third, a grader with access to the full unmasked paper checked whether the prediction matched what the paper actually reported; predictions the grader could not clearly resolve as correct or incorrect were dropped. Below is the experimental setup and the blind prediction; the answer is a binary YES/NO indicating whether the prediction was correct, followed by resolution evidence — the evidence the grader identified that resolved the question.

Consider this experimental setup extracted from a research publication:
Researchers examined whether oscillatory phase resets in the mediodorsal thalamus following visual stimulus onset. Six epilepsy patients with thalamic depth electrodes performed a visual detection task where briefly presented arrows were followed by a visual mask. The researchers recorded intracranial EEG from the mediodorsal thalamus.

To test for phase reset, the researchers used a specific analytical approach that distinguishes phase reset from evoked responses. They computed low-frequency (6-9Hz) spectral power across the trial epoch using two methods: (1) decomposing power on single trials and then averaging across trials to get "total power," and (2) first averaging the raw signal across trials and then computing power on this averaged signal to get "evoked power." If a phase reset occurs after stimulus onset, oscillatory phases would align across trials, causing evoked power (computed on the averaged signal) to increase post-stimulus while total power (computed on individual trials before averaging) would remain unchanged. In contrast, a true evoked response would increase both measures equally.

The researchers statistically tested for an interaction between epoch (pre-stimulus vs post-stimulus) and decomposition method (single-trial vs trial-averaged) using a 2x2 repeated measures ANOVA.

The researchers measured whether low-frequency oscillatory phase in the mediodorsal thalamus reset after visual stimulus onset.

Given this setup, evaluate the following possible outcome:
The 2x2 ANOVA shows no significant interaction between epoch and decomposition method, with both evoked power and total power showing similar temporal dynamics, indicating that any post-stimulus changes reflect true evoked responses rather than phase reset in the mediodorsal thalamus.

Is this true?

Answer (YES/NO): YES